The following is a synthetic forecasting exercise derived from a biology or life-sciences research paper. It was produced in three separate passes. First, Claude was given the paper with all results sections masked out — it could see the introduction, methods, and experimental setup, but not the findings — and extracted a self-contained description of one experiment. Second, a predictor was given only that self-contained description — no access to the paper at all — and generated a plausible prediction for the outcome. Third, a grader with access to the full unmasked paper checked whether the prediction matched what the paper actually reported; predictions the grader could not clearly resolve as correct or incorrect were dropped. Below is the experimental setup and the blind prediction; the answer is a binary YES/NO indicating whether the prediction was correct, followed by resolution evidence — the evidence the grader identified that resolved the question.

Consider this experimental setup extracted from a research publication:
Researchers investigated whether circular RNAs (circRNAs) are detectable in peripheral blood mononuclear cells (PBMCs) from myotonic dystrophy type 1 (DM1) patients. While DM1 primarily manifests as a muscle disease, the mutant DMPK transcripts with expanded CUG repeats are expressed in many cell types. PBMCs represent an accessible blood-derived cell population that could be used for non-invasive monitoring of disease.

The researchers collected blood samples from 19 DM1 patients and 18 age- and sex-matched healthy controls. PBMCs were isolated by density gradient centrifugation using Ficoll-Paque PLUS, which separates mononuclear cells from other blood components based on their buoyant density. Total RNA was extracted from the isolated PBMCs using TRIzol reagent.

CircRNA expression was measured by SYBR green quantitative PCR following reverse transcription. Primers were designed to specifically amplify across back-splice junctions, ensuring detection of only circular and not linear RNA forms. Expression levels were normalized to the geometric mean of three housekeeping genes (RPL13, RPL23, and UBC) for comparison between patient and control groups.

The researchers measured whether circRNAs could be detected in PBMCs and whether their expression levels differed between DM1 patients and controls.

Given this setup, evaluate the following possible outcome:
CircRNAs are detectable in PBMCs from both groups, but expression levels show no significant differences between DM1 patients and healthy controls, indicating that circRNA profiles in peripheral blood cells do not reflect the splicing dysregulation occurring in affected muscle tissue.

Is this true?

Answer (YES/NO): YES